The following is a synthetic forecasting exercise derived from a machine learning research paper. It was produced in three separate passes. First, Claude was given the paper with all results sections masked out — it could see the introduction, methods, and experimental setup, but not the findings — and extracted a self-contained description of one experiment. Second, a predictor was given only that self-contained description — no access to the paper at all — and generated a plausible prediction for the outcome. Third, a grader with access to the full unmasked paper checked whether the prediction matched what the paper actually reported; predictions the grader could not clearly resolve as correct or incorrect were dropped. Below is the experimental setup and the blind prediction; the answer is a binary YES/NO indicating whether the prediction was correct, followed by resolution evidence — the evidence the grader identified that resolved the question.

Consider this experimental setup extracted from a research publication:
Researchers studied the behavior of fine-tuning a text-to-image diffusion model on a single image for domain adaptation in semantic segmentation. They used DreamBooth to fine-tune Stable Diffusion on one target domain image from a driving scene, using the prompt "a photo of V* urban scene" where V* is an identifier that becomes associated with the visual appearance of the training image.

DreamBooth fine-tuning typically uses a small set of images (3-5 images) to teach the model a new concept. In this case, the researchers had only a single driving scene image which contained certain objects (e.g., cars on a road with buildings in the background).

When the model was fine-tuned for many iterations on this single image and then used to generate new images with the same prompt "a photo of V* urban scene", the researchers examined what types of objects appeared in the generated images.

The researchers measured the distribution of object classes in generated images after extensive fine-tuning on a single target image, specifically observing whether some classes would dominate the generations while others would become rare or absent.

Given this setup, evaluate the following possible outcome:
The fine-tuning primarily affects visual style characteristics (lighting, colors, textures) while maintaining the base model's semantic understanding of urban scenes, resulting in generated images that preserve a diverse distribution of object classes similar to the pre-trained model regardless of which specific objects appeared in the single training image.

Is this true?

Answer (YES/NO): NO